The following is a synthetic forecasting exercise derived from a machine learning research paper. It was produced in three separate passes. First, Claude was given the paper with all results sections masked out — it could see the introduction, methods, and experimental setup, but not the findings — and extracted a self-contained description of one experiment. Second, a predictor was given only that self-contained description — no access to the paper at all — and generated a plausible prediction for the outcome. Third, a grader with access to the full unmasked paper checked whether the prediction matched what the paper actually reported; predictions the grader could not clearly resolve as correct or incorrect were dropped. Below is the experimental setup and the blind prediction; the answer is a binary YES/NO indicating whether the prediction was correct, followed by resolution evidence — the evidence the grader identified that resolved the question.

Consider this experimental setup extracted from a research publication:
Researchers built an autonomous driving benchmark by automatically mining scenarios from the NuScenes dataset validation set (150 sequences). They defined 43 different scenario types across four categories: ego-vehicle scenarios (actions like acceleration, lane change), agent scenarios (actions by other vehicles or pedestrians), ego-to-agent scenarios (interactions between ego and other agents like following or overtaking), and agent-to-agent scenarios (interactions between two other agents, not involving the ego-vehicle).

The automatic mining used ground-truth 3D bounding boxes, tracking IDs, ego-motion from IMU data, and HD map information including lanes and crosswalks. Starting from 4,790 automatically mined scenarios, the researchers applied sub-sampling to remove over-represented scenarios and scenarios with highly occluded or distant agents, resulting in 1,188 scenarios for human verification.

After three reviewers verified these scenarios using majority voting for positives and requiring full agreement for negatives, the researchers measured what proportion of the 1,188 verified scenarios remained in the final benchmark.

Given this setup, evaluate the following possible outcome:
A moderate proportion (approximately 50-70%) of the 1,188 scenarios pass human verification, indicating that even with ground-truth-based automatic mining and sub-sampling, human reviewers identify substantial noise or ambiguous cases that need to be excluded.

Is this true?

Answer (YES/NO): NO